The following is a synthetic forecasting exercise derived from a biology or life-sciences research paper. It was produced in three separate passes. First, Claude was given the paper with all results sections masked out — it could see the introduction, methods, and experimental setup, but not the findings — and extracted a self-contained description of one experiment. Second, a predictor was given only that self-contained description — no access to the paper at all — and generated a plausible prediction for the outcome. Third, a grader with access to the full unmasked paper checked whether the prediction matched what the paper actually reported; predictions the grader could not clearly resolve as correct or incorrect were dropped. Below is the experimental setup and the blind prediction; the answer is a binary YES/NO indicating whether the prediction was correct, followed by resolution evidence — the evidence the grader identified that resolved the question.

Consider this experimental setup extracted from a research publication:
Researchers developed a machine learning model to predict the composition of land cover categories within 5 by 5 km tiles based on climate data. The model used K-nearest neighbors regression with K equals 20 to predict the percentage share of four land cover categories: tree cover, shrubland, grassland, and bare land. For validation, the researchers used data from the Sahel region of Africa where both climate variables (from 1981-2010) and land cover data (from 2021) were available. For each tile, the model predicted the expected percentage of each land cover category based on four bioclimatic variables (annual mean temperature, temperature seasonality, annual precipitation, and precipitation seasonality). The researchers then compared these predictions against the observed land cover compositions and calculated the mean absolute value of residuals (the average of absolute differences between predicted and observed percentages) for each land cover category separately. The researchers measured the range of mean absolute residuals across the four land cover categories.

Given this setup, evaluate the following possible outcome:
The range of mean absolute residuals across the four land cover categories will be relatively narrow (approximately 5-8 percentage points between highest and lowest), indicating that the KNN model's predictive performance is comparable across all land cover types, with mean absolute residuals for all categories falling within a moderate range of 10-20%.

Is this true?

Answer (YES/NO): NO